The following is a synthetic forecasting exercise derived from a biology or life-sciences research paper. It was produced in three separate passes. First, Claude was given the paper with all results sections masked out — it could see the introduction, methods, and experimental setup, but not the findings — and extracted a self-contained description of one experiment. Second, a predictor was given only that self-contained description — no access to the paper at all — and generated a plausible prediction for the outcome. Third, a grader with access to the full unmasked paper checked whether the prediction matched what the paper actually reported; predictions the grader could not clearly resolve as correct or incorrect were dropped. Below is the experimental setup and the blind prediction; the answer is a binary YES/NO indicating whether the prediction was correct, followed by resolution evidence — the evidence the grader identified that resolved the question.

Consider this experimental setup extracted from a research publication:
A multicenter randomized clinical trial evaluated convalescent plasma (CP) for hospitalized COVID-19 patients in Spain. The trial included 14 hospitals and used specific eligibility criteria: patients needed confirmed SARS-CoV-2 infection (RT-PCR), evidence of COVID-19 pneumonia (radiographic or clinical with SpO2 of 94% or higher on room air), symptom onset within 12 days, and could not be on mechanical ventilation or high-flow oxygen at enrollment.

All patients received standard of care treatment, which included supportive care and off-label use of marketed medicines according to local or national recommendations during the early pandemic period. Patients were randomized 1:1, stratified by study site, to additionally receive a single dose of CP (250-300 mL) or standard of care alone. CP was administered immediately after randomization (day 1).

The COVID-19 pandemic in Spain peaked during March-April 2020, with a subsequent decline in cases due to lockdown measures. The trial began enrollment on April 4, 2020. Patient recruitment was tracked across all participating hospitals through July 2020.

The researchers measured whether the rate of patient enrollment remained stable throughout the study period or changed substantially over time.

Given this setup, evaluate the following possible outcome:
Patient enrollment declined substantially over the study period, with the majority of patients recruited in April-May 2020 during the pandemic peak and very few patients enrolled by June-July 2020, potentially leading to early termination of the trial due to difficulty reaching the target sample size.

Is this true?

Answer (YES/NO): YES